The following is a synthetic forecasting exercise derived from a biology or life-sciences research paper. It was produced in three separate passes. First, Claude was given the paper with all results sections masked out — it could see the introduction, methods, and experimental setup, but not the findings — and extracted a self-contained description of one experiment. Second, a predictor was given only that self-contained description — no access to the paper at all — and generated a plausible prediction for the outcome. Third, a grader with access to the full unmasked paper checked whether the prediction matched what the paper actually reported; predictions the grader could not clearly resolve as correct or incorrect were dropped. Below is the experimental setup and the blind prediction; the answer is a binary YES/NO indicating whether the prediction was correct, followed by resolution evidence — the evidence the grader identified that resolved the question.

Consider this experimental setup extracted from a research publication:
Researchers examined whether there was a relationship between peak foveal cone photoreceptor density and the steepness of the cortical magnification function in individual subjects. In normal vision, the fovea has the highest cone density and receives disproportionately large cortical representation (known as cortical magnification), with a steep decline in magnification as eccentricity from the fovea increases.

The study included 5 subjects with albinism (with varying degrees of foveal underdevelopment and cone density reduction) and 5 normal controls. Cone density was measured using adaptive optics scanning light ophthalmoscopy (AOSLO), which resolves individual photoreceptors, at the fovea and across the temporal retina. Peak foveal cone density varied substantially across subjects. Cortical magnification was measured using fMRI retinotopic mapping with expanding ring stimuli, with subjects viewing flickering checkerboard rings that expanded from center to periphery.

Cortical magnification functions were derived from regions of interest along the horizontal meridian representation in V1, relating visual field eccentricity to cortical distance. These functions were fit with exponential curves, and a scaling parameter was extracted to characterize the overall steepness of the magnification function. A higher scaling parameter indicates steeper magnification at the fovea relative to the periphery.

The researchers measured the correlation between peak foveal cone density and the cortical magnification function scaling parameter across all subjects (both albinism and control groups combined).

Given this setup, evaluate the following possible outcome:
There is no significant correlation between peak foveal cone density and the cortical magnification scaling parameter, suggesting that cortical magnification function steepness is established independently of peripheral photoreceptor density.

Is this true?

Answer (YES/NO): YES